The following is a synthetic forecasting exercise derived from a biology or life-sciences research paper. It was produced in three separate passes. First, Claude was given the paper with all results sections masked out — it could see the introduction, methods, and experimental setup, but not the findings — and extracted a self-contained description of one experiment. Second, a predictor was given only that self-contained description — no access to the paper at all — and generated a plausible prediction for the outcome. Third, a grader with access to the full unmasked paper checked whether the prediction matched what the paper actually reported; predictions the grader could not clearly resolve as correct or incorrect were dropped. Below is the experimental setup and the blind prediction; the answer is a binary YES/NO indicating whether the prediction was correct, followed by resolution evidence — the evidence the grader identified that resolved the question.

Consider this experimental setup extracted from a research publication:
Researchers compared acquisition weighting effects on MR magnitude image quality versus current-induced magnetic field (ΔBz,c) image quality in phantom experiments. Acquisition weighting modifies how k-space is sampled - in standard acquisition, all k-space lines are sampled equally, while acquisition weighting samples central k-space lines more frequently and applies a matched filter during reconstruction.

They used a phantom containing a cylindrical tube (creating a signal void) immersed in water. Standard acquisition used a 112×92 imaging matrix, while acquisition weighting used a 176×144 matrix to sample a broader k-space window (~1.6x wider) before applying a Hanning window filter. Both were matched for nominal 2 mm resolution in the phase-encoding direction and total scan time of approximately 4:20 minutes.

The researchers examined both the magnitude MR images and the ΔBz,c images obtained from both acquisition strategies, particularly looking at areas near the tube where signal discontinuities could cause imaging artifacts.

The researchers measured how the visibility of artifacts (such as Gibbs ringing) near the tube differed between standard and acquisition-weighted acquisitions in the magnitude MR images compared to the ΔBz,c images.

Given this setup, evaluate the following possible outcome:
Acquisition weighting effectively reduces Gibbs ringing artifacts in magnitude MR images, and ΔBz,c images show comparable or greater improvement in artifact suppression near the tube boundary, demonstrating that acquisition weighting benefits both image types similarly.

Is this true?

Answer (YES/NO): NO